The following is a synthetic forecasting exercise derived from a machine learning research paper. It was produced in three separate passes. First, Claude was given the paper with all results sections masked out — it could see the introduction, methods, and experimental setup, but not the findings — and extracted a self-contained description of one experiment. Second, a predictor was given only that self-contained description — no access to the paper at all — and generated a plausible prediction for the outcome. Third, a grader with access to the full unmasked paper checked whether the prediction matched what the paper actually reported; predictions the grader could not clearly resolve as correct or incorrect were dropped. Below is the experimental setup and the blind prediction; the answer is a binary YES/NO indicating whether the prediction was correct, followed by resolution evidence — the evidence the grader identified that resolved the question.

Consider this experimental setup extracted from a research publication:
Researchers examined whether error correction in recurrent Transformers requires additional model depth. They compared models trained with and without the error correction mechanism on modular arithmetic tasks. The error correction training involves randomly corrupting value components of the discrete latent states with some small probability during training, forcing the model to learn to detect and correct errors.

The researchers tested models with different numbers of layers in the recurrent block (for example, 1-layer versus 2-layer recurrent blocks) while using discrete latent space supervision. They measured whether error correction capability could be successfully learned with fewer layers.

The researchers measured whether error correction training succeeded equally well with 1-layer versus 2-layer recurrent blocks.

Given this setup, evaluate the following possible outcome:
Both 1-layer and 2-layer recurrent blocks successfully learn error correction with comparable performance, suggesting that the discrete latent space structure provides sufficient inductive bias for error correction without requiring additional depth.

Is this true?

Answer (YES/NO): NO